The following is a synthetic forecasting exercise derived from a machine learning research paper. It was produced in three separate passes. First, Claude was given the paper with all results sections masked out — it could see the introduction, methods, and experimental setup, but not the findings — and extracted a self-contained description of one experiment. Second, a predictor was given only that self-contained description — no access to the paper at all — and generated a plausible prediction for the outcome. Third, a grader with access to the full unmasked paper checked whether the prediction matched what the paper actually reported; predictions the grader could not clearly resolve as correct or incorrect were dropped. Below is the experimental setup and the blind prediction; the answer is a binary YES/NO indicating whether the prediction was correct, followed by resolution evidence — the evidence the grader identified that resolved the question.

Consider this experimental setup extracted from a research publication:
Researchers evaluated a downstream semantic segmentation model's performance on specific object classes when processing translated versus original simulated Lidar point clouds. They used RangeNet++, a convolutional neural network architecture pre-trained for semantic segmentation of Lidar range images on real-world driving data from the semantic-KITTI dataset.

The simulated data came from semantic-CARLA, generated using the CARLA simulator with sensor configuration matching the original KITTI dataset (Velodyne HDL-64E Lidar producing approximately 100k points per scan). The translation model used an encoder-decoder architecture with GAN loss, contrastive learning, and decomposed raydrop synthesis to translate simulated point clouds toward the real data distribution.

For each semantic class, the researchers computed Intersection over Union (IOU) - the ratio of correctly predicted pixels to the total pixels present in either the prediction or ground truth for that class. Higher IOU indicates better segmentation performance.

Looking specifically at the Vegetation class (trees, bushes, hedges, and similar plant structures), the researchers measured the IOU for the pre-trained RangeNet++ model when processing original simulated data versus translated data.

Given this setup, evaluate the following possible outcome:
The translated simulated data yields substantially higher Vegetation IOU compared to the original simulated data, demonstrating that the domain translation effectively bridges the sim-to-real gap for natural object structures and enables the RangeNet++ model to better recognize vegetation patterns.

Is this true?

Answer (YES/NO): NO